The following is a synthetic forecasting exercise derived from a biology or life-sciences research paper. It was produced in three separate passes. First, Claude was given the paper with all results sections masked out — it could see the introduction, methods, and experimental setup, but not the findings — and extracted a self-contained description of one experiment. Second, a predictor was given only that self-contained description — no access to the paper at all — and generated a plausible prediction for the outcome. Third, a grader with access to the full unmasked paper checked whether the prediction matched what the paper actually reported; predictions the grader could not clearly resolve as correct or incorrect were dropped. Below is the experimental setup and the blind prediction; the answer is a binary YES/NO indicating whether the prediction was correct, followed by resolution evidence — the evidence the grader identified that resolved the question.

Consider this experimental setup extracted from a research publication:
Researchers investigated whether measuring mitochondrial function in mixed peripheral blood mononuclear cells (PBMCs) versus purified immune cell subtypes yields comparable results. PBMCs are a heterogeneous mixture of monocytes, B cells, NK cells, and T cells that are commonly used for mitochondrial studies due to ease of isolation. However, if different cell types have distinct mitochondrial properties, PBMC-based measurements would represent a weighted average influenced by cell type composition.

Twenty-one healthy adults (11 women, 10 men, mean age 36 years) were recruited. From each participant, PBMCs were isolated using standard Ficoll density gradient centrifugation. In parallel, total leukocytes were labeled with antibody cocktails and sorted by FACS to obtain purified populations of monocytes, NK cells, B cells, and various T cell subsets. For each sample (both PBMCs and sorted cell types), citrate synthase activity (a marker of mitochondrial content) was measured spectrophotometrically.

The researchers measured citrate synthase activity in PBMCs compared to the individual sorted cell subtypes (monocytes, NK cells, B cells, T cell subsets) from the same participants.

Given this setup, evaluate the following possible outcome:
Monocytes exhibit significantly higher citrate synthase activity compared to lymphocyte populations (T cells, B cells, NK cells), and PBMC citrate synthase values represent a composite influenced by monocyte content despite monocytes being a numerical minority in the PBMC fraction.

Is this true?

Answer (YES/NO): NO